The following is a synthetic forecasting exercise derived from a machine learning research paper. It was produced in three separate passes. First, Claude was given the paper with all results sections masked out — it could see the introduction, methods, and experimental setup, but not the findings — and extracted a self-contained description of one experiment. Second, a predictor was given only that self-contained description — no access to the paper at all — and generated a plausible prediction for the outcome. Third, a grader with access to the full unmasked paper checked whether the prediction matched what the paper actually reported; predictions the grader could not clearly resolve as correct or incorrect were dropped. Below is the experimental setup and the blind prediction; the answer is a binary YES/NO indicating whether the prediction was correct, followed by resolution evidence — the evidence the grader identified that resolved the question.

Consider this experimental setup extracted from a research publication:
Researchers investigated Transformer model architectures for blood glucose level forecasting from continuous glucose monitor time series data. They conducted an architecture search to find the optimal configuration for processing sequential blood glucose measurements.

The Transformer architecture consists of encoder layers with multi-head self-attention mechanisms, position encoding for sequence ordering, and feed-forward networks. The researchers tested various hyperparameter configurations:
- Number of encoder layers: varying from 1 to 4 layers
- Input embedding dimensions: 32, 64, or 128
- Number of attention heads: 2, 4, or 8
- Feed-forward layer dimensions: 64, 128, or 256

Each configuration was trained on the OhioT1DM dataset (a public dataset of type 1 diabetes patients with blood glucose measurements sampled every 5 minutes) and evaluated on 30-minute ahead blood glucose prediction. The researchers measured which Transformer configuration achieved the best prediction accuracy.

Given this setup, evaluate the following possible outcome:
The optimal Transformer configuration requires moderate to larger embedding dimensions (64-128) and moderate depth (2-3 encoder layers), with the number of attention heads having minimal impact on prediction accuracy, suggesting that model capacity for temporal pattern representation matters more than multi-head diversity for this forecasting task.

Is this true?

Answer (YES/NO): NO